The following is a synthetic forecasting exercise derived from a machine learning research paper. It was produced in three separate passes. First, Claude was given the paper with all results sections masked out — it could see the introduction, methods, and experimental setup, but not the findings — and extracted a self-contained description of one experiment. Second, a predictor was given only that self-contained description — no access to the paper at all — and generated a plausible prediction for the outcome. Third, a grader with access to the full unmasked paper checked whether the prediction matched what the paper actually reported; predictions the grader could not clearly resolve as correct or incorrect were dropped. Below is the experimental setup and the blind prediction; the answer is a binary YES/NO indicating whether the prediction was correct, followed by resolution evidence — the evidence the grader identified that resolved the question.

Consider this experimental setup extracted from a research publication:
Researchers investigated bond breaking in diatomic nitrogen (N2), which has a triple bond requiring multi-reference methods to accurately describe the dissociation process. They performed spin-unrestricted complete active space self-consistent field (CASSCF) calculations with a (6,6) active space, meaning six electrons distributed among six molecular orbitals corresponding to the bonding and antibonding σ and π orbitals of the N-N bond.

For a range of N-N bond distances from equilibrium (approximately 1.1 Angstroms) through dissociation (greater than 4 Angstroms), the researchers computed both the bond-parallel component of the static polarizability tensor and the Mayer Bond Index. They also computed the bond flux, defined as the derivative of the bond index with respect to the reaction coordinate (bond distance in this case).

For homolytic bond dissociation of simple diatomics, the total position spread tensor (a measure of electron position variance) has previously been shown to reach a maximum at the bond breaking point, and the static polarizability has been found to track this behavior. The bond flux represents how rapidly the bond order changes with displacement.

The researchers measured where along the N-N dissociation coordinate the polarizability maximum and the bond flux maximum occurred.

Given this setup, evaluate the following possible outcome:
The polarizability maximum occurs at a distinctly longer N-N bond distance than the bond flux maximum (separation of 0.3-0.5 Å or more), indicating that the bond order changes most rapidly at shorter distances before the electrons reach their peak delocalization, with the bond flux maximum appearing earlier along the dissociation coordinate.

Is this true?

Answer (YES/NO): NO